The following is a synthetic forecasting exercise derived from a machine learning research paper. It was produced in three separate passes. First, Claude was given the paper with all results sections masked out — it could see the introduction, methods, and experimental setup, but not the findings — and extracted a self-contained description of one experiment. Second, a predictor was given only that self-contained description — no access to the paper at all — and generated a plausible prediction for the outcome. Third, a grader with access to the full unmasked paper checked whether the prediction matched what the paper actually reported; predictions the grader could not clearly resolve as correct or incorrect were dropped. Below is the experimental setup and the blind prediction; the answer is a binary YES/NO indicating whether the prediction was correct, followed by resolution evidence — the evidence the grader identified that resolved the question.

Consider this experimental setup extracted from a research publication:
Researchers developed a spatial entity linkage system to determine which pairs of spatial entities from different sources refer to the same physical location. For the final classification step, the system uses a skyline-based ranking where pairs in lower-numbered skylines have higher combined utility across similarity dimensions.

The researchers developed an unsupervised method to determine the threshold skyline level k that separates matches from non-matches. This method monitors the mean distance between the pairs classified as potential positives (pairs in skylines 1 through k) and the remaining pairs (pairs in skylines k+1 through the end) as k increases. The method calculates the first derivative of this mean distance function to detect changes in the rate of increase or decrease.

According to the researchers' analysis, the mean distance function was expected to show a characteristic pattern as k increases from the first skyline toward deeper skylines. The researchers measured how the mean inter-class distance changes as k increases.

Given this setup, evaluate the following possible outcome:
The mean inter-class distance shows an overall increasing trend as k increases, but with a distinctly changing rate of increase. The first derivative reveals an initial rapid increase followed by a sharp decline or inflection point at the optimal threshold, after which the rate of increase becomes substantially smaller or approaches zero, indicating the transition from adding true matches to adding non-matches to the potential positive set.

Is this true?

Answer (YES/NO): NO